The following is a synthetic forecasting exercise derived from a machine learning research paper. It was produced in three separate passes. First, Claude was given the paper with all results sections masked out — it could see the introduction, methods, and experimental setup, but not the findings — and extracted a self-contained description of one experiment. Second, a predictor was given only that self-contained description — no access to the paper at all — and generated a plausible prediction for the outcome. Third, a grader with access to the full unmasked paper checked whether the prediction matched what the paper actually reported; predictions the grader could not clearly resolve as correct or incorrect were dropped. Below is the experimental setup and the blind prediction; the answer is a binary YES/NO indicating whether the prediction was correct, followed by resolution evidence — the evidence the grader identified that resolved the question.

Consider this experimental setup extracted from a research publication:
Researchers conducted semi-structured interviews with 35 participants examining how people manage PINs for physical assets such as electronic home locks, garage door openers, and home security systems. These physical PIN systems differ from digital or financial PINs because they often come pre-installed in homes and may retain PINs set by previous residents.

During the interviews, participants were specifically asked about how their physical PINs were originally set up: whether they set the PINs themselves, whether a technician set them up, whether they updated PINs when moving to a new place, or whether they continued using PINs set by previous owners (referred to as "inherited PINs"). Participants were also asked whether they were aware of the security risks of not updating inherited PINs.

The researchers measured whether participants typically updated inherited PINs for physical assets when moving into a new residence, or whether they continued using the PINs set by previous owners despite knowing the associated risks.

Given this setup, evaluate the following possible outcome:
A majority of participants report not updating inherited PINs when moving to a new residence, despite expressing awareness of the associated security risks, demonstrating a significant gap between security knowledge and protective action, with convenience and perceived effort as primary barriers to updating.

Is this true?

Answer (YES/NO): NO